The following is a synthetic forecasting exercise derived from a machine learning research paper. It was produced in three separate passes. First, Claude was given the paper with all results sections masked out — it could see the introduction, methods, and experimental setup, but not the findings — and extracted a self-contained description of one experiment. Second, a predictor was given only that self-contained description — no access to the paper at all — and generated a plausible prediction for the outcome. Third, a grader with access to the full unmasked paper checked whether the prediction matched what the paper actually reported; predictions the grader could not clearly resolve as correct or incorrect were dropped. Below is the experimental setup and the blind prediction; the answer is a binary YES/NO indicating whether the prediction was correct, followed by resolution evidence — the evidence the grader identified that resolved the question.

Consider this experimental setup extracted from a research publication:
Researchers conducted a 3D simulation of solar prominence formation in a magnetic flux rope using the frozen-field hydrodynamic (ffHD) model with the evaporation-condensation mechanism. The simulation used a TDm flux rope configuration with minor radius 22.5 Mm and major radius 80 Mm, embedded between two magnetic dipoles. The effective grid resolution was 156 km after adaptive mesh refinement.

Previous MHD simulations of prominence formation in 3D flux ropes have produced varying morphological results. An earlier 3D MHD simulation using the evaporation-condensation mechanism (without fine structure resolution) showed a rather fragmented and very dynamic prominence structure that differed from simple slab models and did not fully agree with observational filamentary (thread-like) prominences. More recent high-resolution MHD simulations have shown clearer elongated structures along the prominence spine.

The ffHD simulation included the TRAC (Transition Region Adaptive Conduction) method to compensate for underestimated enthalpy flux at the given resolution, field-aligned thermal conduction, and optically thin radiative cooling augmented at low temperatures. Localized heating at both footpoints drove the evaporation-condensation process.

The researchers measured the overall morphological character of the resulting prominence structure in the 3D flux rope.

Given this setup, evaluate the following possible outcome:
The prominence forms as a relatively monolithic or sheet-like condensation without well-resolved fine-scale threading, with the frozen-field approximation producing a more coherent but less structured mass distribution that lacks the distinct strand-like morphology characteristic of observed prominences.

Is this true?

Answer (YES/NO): NO